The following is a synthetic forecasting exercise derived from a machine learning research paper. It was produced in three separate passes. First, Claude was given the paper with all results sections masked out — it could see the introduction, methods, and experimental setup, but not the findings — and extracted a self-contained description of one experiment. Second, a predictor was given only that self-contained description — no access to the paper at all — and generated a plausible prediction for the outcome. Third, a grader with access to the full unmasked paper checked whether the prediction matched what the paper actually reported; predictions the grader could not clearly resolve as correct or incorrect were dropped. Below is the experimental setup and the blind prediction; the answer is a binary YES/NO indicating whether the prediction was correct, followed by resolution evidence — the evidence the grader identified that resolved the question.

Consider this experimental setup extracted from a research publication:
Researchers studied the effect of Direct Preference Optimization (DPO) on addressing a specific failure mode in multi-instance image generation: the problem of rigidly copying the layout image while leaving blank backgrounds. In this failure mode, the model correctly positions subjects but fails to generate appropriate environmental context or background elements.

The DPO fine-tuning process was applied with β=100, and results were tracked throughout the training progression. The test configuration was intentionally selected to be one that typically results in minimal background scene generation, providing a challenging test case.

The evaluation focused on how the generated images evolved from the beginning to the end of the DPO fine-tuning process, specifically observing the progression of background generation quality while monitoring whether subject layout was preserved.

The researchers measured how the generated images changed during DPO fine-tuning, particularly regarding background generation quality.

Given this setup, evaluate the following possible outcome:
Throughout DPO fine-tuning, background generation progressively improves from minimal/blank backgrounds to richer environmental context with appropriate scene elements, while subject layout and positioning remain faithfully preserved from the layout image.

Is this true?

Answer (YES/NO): YES